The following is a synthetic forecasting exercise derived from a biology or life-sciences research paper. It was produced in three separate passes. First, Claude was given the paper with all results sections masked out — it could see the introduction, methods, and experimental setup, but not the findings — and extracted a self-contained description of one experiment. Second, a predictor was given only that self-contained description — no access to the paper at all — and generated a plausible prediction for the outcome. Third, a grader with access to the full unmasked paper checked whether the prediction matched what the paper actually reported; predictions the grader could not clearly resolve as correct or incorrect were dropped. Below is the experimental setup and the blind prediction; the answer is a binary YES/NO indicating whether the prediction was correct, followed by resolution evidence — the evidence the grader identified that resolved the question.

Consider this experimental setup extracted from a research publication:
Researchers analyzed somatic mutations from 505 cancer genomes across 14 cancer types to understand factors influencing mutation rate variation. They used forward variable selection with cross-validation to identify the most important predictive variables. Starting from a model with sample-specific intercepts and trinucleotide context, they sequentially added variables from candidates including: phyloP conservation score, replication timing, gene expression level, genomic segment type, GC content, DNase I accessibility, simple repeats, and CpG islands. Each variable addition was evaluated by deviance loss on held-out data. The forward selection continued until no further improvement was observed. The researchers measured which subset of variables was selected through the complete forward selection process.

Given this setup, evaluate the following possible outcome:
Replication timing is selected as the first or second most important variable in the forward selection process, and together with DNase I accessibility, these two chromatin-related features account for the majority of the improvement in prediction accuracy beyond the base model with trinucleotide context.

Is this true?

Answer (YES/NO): NO